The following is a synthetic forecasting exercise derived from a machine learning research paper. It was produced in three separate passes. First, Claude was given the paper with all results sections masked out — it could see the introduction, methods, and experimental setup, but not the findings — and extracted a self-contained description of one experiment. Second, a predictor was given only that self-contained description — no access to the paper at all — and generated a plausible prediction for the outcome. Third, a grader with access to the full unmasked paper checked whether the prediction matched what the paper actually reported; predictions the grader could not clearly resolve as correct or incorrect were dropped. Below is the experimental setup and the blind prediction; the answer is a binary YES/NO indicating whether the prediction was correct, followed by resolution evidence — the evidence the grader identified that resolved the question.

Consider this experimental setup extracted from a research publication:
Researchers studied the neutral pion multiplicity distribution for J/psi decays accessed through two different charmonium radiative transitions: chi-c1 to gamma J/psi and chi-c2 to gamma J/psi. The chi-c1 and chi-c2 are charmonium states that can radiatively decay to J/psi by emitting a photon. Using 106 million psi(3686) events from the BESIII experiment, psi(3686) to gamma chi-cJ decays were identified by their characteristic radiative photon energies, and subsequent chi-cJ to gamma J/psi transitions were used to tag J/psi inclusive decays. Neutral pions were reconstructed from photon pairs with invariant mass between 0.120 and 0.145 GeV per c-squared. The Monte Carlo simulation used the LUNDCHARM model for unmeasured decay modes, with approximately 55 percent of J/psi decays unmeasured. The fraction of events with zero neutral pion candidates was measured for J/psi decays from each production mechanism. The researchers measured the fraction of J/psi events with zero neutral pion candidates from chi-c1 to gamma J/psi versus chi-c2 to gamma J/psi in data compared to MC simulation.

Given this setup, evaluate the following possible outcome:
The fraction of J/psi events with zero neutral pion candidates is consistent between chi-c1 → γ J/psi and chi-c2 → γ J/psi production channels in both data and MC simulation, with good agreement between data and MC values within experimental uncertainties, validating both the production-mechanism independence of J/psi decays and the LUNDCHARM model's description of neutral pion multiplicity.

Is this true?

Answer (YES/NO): NO